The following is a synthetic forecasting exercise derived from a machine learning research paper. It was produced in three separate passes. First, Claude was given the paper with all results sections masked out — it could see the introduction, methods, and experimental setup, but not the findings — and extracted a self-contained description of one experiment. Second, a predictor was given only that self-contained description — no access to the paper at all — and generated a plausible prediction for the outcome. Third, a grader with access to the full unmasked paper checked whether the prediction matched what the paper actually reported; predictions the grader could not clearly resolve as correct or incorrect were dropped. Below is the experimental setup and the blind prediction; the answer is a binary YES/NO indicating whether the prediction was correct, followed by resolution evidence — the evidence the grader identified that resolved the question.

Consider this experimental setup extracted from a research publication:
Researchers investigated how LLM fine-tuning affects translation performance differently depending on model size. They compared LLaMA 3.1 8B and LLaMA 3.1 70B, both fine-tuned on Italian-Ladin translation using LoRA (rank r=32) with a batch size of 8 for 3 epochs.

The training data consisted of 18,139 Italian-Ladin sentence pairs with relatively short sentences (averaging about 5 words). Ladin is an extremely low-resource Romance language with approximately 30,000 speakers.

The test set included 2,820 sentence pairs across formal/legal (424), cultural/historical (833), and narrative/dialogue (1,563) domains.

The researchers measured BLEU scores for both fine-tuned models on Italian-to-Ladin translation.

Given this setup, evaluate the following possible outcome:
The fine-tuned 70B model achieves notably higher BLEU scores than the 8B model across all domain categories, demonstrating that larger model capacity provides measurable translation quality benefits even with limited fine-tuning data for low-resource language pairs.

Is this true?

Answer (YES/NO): NO